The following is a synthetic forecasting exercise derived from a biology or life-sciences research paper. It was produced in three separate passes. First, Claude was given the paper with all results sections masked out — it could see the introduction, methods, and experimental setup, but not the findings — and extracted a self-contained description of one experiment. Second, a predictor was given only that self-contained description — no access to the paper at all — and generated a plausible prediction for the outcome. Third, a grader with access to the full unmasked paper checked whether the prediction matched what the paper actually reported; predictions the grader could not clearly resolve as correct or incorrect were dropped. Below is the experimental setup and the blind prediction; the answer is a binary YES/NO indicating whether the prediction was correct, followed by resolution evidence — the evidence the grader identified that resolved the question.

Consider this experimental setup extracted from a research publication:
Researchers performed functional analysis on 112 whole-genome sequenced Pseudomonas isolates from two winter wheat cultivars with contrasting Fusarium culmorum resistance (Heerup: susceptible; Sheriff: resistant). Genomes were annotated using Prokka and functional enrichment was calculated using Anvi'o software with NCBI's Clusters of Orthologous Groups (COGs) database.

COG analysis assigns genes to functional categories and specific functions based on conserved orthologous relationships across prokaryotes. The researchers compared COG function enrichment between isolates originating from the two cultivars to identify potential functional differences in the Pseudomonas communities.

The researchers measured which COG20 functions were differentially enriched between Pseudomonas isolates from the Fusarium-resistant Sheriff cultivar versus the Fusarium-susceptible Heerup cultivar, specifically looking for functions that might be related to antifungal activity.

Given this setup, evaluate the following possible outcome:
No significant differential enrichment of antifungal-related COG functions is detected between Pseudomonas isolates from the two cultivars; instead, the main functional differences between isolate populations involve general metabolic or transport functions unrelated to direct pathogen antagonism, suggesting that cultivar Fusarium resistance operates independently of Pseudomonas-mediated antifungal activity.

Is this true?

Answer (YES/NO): NO